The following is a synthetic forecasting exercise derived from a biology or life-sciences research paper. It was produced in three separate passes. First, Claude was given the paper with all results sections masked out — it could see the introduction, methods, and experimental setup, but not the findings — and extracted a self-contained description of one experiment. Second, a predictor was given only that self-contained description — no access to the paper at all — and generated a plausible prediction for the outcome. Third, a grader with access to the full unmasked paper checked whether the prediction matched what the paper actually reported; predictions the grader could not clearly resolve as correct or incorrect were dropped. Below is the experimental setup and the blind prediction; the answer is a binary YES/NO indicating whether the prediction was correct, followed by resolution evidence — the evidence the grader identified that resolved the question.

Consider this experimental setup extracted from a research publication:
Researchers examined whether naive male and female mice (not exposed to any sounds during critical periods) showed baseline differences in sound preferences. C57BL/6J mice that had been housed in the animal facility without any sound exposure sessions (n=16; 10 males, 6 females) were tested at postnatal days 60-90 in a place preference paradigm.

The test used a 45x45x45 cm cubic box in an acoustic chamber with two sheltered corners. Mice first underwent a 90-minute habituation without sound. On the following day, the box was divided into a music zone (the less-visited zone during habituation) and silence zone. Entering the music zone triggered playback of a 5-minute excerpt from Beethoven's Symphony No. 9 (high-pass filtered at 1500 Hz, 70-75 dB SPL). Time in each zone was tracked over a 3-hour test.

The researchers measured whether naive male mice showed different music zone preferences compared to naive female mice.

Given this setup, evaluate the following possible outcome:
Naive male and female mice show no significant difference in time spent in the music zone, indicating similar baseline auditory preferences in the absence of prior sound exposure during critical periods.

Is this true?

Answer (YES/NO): NO